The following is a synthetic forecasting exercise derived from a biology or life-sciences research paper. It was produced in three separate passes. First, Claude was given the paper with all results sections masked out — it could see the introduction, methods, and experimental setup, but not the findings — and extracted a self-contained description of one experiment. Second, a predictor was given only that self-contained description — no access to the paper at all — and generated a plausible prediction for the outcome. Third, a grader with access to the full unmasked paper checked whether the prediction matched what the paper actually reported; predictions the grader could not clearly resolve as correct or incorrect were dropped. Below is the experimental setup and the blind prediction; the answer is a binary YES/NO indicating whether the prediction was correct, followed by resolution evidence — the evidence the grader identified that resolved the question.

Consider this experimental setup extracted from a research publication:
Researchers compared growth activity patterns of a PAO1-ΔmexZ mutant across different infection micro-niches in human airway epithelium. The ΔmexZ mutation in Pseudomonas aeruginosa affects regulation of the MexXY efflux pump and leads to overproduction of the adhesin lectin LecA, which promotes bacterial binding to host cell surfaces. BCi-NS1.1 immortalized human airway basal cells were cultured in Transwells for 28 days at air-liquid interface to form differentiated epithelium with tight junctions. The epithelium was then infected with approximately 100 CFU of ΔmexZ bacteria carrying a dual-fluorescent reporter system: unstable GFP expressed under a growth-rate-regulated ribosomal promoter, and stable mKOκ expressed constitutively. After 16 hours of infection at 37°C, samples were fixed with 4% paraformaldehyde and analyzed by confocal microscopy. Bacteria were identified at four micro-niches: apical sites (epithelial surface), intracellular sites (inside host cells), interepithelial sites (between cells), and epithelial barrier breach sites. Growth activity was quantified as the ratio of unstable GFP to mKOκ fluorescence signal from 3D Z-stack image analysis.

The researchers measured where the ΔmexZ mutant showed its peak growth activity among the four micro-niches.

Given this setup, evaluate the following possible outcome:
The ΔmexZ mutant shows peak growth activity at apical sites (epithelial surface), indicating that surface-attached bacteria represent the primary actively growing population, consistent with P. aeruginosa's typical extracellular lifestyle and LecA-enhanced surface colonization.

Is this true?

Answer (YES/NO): NO